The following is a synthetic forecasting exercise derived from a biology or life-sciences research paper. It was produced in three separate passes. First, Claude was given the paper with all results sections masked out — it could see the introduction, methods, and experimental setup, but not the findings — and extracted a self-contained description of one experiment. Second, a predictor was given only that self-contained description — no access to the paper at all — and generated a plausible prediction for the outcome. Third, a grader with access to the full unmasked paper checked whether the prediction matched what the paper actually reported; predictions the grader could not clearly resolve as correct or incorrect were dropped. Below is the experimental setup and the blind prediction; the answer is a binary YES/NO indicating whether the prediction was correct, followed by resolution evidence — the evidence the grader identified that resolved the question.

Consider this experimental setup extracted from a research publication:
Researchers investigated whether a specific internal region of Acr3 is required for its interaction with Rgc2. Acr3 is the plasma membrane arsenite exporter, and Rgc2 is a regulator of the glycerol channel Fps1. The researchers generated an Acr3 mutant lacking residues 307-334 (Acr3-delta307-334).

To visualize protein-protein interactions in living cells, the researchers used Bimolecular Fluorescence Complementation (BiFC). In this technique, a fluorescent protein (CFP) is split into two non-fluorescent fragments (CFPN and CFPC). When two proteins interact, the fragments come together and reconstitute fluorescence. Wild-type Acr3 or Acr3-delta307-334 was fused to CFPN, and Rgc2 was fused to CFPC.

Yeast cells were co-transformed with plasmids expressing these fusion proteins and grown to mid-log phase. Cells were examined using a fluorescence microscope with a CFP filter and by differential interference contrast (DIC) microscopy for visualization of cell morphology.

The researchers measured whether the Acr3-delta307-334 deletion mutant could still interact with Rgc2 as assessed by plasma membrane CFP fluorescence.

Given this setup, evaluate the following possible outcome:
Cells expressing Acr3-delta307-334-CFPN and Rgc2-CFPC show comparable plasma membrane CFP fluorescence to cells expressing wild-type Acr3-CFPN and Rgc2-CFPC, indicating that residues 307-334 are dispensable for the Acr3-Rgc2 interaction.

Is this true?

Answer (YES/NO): NO